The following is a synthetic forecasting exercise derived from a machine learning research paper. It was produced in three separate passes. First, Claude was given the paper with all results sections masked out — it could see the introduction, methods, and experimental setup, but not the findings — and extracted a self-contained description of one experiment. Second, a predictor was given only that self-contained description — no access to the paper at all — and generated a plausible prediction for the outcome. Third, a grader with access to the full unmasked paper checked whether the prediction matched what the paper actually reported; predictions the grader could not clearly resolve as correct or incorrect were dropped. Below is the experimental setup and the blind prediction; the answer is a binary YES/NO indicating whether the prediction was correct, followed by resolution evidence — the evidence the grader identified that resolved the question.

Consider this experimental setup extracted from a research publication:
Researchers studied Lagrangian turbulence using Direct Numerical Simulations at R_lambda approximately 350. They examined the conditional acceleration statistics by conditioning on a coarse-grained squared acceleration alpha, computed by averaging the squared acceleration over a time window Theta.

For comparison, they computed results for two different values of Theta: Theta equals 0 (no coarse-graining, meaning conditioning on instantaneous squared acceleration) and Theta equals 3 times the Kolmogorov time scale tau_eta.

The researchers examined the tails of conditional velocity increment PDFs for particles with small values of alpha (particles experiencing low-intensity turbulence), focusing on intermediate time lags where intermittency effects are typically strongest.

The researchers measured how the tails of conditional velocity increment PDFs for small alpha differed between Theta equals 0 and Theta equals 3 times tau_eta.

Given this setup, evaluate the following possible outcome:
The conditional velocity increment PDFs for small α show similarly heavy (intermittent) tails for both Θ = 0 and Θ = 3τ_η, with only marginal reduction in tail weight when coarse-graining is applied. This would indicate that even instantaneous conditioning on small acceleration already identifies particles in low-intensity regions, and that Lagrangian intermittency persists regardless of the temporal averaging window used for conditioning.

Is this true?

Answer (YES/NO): NO